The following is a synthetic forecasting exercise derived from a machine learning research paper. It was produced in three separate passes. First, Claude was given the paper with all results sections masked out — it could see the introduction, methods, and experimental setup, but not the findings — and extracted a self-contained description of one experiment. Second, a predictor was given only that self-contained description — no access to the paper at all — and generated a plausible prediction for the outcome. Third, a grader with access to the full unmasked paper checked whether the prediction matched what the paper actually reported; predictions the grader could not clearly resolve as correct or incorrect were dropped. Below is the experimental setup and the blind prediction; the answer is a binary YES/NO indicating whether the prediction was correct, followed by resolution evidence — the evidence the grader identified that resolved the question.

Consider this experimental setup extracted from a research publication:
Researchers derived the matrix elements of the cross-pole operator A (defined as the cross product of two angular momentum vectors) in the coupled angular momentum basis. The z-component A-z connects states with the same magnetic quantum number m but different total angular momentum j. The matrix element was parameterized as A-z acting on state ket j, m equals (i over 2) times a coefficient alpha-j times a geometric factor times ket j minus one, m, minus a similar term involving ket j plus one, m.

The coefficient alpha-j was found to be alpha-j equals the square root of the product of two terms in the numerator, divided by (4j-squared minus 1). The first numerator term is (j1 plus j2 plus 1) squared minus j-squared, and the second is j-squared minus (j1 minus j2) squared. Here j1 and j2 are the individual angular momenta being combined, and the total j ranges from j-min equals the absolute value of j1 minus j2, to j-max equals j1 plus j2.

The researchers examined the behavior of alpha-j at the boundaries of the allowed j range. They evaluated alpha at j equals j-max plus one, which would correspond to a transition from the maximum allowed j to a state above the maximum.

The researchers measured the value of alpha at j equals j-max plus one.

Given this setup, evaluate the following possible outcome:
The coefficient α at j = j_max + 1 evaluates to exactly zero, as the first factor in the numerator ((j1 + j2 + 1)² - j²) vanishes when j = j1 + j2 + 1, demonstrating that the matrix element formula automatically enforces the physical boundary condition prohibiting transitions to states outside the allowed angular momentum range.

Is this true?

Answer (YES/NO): YES